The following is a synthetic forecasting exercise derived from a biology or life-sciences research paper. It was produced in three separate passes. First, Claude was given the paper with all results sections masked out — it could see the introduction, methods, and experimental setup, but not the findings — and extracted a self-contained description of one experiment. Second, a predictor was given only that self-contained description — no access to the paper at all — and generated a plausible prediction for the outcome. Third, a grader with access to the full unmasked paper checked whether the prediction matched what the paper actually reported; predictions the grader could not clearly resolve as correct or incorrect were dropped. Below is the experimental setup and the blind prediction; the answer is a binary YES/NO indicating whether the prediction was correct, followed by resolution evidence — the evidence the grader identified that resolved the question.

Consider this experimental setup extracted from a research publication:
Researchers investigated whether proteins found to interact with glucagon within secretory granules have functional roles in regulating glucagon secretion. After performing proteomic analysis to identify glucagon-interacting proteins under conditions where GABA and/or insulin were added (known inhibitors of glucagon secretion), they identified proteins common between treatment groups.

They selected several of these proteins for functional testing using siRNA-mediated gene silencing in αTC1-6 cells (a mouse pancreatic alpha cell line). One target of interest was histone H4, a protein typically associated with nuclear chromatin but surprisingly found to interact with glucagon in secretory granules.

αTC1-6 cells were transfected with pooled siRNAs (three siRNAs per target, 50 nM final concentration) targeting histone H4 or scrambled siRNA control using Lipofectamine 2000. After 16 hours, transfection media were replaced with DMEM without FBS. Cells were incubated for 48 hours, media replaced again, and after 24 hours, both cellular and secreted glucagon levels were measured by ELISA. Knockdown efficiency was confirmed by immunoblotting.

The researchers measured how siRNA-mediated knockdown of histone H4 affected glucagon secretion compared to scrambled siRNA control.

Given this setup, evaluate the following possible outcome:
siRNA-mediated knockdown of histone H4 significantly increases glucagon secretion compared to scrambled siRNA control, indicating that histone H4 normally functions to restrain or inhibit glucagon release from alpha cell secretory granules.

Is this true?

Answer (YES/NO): NO